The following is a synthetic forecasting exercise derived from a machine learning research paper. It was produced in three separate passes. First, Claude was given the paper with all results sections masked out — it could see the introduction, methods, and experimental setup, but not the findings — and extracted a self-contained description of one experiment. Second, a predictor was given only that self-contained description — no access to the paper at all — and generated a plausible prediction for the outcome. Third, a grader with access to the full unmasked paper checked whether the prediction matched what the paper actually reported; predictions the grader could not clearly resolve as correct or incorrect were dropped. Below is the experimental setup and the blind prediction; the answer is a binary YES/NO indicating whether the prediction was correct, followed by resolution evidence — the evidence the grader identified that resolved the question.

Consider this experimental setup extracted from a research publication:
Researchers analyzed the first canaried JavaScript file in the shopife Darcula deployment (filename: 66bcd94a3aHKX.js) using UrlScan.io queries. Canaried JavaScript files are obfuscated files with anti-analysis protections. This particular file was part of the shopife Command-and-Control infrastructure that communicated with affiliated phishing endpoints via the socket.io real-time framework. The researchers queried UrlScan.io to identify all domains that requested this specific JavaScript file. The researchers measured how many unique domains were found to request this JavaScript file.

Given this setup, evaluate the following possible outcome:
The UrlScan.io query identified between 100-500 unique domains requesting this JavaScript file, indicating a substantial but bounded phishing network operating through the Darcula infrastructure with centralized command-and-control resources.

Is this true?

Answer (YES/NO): NO